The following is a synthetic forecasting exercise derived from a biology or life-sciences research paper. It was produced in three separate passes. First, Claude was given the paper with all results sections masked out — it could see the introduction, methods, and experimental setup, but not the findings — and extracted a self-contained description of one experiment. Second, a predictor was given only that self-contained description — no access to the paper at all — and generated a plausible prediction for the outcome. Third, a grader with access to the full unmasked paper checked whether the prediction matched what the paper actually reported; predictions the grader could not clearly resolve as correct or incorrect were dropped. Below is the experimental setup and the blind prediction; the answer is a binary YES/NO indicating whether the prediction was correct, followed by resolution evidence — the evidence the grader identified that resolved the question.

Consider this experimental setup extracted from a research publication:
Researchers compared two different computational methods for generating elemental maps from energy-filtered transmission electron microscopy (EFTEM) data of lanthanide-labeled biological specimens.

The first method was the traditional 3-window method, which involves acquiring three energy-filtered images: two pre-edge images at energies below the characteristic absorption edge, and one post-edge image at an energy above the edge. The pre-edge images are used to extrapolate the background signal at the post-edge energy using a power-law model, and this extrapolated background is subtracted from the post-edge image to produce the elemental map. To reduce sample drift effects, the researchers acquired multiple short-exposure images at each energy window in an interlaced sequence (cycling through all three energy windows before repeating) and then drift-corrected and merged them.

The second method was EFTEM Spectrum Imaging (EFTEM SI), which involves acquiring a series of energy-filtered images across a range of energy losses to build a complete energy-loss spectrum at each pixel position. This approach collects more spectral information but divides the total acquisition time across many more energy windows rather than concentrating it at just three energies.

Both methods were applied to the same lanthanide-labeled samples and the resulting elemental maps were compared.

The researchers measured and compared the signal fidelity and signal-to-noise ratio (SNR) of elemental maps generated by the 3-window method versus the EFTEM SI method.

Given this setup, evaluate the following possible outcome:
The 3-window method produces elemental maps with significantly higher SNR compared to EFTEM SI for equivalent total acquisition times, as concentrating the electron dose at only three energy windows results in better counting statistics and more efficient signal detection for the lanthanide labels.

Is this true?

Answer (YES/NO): YES